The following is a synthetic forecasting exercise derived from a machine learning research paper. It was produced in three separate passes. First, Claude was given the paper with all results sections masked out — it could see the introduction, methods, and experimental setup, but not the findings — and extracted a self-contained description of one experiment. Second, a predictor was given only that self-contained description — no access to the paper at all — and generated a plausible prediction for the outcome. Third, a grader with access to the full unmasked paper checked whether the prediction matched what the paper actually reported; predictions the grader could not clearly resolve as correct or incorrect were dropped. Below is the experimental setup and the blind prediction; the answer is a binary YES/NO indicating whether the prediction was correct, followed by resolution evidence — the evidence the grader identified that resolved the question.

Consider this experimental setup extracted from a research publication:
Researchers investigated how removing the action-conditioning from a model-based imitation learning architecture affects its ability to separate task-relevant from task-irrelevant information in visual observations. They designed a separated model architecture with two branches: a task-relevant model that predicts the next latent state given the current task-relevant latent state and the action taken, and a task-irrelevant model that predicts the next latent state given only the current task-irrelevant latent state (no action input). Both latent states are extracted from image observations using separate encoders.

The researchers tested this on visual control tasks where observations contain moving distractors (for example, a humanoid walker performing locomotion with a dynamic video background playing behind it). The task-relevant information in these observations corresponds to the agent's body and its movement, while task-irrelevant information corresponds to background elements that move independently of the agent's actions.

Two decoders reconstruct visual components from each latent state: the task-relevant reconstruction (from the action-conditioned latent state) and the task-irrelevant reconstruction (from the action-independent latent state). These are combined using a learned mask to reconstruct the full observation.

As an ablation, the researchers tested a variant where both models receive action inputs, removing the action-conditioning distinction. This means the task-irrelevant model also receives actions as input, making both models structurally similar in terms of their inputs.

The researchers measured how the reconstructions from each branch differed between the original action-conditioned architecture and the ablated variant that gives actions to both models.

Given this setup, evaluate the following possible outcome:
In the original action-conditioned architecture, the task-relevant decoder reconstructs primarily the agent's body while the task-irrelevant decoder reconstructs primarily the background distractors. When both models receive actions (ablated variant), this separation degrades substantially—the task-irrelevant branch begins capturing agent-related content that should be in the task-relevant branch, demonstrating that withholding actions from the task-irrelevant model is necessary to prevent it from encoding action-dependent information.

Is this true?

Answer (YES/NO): NO